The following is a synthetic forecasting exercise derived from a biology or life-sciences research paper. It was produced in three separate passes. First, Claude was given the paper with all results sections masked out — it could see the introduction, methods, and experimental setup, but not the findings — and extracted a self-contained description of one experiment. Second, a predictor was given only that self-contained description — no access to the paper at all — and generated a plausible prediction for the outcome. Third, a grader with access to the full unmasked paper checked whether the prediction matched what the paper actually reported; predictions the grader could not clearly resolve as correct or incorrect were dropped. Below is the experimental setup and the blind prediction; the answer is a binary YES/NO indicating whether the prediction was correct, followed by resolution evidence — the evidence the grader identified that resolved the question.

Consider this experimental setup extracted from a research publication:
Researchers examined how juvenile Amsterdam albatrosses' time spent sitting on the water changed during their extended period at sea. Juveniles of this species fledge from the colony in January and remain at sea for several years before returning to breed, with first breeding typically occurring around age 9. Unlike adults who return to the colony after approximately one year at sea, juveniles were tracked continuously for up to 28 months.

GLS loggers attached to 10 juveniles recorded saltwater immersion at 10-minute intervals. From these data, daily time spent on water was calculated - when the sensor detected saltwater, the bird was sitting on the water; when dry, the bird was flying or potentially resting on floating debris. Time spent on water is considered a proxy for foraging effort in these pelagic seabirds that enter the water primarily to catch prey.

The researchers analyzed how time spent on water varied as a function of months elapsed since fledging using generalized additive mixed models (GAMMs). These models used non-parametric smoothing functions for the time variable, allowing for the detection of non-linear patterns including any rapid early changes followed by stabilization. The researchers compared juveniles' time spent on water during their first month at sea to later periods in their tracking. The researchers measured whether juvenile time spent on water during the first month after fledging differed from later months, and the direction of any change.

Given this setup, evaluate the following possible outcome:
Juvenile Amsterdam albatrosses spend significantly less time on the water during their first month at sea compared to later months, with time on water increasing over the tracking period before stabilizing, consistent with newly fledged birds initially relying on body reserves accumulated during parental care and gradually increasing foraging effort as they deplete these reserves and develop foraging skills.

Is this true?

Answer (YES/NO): NO